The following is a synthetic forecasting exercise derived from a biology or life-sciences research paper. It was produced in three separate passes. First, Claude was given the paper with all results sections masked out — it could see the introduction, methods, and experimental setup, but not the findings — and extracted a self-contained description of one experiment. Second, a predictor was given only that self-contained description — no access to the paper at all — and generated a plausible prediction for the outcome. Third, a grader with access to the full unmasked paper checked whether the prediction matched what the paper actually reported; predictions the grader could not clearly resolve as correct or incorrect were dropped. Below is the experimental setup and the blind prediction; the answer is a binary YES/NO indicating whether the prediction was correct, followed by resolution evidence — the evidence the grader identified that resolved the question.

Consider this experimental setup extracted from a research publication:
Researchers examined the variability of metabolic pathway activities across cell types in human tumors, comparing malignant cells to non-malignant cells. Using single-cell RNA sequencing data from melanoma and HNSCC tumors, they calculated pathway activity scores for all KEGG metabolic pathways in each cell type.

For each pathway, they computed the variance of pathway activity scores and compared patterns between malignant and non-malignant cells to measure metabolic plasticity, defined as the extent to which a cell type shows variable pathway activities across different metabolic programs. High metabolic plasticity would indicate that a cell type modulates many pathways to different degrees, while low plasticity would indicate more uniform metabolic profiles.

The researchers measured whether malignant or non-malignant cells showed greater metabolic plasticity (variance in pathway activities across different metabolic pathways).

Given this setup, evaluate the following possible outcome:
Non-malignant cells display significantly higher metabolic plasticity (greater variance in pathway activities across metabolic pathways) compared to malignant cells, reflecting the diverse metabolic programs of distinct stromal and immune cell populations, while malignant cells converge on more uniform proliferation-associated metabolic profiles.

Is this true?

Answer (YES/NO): NO